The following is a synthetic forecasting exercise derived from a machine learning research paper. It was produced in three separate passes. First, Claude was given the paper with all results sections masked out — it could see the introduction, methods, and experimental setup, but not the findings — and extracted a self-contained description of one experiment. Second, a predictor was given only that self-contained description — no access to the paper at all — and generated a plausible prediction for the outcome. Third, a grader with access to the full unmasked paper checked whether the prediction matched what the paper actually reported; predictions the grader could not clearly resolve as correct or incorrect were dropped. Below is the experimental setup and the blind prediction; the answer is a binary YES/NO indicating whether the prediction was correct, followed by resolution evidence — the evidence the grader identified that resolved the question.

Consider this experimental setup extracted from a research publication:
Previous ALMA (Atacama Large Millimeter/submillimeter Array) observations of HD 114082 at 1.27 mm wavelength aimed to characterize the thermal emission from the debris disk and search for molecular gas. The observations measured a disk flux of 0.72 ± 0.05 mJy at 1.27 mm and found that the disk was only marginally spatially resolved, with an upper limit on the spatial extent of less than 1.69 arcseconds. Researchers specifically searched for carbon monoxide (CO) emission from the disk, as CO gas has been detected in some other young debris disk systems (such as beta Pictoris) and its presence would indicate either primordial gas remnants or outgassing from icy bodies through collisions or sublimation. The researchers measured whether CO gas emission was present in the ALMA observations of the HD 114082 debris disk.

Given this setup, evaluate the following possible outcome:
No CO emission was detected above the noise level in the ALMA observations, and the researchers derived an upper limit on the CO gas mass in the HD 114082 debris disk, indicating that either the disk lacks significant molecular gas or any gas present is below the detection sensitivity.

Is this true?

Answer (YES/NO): NO